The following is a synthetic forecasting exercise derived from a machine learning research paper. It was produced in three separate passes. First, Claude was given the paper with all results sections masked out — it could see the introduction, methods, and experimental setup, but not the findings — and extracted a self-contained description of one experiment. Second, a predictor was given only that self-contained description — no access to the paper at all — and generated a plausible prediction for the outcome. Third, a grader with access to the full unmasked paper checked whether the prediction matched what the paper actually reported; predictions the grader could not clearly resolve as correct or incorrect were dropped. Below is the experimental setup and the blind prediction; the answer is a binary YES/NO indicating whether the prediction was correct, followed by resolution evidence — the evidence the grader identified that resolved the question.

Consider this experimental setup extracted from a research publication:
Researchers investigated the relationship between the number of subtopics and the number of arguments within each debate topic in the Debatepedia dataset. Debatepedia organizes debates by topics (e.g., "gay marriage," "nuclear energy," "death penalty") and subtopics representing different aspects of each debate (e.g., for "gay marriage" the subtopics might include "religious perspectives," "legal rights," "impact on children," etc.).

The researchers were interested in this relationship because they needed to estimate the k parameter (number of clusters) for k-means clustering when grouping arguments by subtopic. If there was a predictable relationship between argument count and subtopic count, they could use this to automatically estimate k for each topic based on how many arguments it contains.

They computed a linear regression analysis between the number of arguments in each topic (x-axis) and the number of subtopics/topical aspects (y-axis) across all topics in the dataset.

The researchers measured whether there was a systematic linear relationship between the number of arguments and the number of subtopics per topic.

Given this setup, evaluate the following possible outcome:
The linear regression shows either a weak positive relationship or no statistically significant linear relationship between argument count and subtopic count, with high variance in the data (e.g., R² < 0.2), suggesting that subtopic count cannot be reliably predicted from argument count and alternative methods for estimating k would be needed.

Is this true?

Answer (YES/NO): NO